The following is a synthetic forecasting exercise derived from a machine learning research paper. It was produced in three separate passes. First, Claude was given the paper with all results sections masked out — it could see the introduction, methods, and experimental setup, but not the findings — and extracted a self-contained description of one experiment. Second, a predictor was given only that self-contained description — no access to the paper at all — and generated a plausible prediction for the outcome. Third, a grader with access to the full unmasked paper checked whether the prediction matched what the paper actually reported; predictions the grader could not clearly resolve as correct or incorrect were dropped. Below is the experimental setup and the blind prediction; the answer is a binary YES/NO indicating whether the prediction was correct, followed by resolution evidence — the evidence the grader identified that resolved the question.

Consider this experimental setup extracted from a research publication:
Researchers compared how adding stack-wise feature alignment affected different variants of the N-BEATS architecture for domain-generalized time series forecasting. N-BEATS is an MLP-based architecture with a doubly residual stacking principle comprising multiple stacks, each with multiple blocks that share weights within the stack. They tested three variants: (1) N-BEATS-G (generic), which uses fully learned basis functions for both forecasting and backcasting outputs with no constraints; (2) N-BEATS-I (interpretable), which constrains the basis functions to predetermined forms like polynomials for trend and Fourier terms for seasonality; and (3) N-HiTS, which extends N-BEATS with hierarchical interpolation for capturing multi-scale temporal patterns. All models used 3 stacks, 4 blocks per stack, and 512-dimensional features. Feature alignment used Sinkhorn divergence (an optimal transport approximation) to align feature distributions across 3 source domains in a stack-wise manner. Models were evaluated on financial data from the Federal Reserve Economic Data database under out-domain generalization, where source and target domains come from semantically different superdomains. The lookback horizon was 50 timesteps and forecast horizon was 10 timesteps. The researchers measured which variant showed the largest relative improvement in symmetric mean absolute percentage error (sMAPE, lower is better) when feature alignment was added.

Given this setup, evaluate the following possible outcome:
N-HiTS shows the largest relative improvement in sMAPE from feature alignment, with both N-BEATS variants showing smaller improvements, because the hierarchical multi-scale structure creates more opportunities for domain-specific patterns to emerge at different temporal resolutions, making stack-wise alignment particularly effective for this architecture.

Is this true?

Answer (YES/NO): NO